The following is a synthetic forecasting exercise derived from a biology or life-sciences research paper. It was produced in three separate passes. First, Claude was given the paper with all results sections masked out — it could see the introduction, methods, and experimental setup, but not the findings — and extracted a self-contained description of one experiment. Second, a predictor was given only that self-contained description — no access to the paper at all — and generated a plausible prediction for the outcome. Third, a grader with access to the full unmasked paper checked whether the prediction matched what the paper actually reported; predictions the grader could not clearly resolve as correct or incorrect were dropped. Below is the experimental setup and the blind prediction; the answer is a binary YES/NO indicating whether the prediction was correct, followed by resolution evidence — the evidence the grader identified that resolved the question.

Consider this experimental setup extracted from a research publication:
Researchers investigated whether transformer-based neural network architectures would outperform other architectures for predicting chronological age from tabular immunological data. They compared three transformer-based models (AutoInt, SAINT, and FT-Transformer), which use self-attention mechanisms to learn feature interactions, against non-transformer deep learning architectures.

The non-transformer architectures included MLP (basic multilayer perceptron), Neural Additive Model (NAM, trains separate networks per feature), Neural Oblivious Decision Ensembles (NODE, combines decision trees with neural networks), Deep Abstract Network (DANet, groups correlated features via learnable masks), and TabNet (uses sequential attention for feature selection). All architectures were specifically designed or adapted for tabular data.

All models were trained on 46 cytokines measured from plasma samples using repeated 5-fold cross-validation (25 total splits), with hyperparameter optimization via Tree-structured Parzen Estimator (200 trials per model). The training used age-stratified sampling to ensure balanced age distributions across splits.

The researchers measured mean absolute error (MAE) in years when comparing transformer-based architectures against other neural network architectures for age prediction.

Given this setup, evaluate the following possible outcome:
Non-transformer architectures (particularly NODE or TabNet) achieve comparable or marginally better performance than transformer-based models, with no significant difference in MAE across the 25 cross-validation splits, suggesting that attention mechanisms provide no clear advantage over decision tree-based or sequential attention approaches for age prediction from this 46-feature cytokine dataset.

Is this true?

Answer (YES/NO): NO